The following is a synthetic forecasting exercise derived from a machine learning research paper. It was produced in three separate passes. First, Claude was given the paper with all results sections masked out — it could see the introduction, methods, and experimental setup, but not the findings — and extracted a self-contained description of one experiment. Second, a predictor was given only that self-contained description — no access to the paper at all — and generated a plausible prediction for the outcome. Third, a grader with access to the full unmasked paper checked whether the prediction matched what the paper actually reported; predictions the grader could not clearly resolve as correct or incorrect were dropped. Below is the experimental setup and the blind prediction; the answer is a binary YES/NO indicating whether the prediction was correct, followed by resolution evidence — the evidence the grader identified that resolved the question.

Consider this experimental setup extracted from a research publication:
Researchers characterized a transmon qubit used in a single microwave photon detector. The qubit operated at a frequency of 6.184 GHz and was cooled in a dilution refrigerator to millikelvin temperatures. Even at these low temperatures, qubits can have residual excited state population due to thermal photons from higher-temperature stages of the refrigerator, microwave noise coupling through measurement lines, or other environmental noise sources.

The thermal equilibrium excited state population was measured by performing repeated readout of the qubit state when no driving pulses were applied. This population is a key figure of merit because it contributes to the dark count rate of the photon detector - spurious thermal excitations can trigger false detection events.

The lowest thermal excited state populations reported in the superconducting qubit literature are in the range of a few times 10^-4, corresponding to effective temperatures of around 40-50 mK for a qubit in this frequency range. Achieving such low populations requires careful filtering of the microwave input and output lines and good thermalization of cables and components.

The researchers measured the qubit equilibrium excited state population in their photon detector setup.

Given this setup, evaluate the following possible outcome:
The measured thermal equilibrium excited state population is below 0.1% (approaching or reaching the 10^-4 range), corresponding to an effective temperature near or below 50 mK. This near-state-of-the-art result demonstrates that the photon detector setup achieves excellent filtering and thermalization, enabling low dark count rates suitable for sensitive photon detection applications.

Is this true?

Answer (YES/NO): YES